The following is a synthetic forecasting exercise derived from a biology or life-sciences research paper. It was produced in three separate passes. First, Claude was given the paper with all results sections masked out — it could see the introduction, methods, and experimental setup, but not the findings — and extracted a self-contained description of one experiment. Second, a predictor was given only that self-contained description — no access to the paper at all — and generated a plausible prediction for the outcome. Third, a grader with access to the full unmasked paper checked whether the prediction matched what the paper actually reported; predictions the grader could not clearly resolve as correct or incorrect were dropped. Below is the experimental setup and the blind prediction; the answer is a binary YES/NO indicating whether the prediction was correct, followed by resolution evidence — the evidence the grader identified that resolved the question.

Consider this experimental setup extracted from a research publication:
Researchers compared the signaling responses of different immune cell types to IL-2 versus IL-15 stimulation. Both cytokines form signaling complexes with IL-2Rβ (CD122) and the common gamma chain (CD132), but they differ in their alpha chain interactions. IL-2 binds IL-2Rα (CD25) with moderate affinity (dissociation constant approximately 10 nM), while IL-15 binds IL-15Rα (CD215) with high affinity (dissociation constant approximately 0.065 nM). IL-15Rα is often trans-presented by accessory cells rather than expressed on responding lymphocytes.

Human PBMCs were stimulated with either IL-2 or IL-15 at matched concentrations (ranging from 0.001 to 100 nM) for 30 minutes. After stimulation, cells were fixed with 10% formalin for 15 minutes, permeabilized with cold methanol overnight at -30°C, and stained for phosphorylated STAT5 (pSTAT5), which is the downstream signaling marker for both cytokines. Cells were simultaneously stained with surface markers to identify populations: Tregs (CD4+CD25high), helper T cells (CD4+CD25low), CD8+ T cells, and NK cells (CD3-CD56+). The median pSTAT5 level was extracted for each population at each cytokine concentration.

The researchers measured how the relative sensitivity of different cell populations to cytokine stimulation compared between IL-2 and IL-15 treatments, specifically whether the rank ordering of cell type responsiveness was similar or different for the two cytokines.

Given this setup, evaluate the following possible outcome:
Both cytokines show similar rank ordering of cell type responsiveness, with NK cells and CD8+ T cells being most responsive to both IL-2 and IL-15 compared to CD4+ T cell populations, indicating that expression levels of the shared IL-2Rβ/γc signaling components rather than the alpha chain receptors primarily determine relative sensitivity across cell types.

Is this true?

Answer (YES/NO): NO